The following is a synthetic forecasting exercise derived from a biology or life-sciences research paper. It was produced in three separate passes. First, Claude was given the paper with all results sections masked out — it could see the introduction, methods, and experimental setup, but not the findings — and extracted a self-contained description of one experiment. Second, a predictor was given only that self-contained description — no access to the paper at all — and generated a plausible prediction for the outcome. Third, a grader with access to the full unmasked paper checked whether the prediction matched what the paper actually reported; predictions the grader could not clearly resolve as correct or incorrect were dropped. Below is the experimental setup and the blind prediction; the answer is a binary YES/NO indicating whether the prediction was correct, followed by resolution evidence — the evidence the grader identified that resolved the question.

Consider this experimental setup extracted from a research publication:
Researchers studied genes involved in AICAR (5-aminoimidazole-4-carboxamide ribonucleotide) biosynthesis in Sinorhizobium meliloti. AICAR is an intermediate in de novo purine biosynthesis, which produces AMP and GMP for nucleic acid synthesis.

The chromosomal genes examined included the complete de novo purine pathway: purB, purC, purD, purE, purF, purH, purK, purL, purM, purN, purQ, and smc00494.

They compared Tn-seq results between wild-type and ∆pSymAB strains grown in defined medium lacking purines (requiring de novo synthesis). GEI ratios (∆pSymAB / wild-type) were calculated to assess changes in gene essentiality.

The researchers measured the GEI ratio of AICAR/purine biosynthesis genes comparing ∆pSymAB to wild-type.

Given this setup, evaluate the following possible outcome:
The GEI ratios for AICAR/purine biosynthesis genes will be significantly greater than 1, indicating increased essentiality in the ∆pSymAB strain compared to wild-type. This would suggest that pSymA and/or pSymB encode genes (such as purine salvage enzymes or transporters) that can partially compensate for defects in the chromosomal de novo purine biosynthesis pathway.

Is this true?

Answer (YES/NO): NO